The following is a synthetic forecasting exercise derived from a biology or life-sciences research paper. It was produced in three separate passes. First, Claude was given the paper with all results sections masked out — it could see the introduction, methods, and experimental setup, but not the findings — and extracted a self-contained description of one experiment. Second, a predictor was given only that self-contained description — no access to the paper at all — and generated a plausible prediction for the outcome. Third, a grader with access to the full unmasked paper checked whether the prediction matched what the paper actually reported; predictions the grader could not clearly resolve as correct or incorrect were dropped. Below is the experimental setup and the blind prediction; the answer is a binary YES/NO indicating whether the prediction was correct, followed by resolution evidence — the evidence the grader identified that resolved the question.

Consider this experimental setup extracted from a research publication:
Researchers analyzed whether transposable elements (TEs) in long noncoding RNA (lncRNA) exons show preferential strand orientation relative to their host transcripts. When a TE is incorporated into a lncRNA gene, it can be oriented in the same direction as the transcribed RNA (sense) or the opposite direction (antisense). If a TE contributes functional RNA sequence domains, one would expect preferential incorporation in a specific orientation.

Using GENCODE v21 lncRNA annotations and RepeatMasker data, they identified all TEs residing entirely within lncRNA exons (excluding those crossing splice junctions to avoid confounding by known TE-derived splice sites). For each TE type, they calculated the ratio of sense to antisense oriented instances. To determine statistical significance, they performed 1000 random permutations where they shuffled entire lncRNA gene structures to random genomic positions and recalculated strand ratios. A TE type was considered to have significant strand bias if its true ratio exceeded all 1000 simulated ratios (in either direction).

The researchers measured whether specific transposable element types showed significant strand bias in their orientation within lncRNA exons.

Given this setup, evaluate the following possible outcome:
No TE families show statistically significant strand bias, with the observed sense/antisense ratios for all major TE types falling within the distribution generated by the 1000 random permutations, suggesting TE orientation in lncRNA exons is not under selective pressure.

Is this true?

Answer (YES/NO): NO